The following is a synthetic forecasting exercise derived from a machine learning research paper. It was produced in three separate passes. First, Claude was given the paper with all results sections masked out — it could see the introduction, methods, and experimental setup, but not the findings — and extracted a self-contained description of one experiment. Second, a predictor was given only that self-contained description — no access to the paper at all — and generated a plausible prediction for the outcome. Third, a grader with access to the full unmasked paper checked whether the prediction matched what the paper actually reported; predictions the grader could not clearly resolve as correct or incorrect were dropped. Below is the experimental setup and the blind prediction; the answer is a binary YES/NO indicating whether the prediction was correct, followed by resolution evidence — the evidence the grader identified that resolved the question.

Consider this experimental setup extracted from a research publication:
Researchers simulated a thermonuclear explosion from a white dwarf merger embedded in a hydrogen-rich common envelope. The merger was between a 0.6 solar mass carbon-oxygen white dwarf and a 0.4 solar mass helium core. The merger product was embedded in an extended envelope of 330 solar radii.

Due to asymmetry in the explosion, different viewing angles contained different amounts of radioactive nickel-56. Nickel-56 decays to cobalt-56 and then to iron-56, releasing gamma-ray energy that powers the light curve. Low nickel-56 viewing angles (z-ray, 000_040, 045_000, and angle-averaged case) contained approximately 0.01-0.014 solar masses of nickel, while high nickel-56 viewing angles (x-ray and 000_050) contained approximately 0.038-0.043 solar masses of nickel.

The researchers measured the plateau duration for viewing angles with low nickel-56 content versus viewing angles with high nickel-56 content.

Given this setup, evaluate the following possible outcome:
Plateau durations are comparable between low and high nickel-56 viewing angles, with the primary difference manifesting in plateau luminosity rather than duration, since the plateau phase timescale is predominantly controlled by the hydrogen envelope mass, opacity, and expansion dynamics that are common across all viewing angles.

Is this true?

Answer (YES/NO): NO